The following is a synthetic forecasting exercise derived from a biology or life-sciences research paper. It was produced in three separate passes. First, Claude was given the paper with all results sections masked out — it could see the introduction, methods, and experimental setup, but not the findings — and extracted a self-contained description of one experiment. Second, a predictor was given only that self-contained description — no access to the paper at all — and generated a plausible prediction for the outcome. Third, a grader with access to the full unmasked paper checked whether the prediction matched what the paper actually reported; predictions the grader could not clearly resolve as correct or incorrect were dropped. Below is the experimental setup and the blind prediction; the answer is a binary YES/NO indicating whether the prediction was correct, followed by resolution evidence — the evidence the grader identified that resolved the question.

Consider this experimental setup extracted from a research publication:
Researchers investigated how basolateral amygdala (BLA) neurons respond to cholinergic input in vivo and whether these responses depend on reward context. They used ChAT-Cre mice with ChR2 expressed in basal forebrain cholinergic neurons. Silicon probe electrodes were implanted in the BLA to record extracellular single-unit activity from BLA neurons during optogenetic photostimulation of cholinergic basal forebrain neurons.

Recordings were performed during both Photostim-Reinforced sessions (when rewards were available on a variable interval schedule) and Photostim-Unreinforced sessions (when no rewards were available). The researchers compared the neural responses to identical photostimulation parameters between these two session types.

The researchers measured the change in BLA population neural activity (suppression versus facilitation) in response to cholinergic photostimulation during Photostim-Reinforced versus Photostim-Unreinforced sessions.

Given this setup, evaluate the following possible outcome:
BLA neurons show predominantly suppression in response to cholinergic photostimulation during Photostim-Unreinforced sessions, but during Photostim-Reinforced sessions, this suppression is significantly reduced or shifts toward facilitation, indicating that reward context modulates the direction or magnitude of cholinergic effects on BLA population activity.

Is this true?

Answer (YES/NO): NO